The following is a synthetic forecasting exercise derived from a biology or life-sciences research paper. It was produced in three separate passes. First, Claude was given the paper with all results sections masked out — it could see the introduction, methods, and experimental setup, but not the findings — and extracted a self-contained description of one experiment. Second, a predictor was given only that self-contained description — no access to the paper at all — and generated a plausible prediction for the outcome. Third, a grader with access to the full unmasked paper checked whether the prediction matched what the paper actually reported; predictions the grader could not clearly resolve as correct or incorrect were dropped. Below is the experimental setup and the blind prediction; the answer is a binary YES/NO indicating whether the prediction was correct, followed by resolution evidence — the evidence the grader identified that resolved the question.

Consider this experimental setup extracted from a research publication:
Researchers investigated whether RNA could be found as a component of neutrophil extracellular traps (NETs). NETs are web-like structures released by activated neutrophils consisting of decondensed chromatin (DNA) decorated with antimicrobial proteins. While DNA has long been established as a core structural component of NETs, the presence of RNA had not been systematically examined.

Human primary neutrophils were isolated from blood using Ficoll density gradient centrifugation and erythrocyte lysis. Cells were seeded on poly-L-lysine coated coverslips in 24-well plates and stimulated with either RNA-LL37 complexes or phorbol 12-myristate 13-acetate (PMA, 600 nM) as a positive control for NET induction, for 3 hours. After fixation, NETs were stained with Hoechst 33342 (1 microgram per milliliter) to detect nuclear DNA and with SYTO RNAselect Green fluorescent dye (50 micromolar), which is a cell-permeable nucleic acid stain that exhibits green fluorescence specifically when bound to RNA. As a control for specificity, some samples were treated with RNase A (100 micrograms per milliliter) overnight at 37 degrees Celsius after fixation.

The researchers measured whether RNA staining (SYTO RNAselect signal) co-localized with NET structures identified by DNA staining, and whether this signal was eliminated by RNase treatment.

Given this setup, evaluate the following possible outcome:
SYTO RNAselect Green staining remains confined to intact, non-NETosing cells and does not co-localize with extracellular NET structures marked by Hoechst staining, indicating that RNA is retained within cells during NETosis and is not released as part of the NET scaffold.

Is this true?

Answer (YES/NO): NO